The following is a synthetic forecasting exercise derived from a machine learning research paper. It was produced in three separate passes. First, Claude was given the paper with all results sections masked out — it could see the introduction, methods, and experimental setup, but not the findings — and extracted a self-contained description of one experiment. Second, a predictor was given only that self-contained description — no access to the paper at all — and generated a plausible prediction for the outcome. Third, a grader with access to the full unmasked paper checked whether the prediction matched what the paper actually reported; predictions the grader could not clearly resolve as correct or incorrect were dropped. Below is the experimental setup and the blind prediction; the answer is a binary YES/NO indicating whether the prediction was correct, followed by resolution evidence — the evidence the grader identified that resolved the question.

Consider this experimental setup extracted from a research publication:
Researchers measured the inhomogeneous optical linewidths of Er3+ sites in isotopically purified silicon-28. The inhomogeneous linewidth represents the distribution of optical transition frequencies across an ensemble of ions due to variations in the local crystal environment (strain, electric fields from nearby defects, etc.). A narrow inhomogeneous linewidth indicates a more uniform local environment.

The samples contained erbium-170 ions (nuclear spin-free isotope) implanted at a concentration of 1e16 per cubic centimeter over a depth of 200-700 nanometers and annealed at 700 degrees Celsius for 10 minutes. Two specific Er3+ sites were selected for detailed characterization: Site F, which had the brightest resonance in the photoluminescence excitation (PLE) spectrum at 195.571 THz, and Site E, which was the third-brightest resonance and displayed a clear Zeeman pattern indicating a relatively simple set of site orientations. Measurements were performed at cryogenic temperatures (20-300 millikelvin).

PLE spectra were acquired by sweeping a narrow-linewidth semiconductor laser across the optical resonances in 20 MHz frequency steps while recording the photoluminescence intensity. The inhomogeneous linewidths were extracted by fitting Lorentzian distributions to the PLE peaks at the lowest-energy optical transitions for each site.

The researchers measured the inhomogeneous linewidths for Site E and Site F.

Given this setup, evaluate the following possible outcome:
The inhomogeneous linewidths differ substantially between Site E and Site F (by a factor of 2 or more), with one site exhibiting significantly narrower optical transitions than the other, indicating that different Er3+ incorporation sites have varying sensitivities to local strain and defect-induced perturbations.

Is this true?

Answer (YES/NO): YES